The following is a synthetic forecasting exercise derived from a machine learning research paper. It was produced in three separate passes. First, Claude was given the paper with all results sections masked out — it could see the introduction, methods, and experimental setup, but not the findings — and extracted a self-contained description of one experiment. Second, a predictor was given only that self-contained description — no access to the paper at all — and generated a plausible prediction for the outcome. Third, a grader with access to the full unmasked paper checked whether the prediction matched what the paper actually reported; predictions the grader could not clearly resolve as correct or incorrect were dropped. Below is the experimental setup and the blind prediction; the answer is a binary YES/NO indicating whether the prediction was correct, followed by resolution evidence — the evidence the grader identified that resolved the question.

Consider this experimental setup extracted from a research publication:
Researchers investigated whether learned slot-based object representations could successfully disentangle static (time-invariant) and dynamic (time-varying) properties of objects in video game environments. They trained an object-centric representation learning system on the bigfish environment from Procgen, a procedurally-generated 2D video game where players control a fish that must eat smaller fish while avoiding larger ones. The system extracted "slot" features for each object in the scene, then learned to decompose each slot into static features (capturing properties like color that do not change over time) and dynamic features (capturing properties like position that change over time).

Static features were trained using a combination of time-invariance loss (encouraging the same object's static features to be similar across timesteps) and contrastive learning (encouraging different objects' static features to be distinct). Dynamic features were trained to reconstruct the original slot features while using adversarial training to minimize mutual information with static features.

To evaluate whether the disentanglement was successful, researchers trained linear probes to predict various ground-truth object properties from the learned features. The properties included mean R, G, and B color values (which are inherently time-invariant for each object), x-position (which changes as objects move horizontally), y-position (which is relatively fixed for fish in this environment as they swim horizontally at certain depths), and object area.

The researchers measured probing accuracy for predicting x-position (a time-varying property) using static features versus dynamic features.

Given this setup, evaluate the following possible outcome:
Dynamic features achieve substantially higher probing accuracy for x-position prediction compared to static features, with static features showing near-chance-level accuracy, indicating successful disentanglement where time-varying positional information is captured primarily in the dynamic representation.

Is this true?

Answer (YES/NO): YES